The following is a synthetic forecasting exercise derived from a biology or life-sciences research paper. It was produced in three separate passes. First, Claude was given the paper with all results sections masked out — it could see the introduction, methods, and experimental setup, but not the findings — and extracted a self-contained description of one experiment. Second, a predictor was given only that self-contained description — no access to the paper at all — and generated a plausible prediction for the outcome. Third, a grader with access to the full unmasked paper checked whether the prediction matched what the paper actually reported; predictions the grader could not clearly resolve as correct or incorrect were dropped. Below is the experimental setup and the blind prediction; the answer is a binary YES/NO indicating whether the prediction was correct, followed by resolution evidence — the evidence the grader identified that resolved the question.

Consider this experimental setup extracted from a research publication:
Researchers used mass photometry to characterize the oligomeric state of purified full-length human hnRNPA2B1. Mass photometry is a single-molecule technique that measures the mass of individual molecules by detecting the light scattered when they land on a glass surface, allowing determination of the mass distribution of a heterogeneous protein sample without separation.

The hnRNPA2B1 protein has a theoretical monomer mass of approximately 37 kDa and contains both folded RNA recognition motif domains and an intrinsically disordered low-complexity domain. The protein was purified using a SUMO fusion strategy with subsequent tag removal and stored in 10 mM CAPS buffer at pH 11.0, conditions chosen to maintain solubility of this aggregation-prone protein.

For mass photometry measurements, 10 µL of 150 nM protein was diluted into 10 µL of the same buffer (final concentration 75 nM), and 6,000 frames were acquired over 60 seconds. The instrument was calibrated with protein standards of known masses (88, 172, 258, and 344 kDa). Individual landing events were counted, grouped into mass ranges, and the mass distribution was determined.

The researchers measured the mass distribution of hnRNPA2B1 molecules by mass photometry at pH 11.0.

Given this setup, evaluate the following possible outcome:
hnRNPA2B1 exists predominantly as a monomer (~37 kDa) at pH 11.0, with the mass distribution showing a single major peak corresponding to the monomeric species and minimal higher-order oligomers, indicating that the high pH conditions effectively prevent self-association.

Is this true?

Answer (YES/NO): NO